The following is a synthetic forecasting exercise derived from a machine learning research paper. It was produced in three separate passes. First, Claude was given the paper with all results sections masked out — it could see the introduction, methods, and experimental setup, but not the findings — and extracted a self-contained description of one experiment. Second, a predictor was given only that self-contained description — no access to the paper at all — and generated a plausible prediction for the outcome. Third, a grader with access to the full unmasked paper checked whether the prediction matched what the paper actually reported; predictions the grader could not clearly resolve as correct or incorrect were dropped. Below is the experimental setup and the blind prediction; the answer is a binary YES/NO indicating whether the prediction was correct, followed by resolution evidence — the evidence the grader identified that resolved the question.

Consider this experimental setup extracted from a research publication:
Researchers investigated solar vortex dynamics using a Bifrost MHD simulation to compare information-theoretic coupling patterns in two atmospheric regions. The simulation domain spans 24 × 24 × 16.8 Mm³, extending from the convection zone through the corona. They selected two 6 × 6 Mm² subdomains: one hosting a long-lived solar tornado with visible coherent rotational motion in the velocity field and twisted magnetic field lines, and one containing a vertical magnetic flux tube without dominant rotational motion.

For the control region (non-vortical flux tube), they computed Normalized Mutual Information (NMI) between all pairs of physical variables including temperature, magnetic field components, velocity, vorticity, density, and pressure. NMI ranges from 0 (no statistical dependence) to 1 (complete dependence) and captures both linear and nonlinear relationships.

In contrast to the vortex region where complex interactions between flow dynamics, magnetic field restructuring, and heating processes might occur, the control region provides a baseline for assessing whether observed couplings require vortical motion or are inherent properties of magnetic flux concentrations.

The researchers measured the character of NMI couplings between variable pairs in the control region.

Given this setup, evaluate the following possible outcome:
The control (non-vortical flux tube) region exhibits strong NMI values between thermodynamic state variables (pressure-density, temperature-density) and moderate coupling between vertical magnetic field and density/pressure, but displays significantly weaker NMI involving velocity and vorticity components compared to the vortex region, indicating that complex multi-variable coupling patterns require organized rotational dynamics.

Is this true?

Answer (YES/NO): NO